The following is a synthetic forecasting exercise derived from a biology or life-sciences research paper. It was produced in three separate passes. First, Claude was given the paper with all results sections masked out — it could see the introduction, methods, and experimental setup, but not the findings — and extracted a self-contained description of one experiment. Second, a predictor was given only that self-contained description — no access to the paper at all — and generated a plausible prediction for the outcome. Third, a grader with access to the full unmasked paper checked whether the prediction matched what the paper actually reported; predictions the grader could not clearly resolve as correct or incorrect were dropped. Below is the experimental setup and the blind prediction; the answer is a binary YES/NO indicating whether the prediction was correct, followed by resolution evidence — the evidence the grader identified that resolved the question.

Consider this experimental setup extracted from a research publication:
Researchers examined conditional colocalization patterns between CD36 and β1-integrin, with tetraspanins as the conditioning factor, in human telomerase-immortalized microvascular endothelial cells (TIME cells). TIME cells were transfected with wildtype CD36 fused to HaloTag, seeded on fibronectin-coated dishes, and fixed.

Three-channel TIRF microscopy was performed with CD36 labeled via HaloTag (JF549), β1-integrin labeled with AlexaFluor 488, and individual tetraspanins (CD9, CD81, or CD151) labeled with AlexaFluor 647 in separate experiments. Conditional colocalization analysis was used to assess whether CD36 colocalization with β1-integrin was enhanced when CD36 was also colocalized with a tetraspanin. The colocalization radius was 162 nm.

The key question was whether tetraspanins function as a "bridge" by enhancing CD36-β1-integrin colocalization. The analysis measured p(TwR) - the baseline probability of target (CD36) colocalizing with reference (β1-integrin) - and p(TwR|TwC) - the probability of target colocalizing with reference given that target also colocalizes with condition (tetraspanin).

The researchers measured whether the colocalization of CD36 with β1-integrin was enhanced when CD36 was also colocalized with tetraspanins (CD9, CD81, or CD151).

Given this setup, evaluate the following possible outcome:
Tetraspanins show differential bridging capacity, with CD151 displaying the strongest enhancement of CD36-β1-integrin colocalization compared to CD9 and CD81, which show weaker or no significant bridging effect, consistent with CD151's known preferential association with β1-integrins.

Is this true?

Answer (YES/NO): NO